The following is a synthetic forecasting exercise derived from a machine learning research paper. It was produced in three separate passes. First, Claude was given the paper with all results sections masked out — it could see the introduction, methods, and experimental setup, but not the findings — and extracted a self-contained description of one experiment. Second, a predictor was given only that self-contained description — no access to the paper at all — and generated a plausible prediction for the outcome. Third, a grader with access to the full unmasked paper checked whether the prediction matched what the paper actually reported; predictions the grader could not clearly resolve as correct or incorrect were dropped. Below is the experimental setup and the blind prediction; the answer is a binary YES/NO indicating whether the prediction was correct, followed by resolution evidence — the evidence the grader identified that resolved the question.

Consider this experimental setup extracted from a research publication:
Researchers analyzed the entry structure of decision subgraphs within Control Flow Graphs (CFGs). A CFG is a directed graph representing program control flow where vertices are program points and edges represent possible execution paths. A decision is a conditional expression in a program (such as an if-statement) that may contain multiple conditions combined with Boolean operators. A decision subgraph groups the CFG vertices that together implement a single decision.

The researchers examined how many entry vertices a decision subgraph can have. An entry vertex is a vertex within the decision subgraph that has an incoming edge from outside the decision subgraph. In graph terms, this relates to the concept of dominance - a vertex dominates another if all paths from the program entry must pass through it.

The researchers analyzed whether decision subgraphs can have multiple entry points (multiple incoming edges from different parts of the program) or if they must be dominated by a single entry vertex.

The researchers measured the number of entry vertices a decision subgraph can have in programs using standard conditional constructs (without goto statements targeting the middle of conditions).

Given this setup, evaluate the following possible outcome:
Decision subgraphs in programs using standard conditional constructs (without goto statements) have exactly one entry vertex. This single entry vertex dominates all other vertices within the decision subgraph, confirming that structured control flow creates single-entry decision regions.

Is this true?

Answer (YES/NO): YES